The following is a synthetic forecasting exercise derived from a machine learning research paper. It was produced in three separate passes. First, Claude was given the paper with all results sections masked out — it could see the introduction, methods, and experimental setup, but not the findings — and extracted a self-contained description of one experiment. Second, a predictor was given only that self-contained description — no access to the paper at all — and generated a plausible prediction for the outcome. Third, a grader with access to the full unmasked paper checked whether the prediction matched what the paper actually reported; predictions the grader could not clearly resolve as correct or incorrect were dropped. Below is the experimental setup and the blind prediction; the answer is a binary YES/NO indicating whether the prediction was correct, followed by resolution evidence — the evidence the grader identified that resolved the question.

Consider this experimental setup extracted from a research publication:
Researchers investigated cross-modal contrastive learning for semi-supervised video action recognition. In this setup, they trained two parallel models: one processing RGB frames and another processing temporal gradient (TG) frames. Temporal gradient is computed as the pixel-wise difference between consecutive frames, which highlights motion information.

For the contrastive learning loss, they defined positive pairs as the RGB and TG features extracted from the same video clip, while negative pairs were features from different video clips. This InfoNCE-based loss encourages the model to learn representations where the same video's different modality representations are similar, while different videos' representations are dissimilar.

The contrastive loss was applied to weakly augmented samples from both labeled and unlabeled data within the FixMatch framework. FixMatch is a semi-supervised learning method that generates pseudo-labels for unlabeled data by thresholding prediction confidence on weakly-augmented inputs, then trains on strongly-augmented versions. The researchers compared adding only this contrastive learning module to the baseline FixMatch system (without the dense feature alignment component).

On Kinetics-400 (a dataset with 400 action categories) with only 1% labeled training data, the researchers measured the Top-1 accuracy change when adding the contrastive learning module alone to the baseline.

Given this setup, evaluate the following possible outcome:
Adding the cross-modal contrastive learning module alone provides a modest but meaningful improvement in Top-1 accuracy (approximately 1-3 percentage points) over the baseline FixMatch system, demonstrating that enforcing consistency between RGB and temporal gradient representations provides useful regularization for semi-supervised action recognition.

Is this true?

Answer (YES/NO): NO